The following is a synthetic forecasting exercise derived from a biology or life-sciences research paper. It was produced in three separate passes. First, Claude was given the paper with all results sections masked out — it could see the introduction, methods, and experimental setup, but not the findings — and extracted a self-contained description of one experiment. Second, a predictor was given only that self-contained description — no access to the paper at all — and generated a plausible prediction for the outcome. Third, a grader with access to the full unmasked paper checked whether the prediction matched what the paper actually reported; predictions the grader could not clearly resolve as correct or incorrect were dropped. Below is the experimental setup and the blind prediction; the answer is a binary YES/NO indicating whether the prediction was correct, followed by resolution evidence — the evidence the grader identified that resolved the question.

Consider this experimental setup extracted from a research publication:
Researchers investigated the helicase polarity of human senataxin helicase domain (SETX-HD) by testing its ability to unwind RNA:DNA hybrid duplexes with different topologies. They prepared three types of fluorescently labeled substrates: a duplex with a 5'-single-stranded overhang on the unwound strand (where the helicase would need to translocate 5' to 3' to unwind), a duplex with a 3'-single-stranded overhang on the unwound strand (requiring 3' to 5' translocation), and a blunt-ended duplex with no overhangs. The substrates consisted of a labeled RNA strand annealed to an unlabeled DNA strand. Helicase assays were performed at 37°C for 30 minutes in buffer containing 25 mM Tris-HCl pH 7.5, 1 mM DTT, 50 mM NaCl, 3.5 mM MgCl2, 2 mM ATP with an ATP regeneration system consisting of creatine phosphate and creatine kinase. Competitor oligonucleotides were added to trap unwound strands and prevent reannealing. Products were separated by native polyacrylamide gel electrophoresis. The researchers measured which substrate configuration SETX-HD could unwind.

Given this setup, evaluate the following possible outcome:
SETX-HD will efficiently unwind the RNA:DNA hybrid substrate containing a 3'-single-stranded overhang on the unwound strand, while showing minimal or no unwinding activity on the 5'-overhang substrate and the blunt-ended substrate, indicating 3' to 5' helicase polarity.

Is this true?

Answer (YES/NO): NO